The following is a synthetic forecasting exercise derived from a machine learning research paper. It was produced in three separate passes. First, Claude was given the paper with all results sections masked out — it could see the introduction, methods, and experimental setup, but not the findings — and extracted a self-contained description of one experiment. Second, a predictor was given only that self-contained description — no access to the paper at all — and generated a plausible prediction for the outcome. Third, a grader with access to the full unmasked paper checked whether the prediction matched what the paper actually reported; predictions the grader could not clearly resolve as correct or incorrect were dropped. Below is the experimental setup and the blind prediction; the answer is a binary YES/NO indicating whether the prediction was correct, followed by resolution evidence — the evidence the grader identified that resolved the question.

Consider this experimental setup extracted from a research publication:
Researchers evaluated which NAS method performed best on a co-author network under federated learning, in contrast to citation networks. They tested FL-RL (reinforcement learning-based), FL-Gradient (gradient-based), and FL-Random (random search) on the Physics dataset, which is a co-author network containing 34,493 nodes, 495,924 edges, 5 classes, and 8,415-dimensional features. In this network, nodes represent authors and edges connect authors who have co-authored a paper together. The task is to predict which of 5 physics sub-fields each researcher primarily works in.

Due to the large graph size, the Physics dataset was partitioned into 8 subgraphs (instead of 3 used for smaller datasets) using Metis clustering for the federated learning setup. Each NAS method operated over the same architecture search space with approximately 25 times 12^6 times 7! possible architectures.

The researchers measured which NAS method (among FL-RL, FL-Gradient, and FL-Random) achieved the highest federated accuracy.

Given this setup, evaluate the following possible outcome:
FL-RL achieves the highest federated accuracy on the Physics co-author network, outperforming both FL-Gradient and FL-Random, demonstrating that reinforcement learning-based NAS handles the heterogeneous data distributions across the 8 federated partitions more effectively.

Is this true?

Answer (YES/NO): NO